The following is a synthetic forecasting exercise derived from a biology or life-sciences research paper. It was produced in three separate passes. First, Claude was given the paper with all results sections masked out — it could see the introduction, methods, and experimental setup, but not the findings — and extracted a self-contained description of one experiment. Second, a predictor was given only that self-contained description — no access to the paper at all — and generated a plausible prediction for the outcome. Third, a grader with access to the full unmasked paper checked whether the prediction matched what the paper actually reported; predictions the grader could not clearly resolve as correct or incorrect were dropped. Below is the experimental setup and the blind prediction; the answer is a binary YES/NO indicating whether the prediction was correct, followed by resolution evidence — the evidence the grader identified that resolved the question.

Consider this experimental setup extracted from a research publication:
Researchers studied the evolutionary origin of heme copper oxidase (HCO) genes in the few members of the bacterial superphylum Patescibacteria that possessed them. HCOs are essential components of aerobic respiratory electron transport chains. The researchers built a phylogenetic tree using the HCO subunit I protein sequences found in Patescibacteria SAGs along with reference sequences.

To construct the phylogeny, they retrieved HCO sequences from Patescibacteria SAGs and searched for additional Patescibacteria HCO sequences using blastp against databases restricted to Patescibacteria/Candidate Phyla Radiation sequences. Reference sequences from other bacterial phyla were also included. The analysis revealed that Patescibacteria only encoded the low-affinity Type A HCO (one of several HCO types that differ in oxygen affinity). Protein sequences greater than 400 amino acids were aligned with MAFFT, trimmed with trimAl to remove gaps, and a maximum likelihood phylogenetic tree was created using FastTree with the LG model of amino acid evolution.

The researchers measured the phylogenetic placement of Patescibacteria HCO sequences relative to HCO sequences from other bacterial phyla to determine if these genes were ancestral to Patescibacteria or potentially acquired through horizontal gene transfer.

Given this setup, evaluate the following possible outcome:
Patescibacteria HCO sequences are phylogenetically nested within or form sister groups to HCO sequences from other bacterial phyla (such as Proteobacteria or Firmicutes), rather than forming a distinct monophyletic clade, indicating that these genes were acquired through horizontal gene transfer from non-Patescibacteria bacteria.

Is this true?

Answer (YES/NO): YES